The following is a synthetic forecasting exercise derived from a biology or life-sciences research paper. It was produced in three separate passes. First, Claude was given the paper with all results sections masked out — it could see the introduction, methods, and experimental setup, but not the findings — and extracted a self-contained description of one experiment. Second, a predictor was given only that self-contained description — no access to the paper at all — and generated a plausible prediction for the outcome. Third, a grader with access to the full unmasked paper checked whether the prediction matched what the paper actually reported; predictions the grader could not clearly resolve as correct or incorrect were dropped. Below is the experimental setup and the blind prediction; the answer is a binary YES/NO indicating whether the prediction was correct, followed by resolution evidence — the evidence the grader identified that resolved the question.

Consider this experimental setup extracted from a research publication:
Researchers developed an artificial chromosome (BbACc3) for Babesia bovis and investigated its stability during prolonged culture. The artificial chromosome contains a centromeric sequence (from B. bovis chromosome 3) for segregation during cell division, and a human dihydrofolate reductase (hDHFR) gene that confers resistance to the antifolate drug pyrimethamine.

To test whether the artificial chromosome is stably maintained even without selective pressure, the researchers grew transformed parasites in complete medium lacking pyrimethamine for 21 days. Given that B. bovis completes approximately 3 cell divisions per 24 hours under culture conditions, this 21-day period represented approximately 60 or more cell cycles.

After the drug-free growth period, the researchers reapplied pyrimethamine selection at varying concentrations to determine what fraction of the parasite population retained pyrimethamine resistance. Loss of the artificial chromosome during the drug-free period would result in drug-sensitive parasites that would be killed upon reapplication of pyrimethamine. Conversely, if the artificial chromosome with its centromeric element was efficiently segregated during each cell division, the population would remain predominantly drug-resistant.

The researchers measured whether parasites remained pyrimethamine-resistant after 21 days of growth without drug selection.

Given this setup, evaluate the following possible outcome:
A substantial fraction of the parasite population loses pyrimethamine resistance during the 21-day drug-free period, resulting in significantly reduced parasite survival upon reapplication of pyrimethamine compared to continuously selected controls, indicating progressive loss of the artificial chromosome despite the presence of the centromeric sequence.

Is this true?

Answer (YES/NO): YES